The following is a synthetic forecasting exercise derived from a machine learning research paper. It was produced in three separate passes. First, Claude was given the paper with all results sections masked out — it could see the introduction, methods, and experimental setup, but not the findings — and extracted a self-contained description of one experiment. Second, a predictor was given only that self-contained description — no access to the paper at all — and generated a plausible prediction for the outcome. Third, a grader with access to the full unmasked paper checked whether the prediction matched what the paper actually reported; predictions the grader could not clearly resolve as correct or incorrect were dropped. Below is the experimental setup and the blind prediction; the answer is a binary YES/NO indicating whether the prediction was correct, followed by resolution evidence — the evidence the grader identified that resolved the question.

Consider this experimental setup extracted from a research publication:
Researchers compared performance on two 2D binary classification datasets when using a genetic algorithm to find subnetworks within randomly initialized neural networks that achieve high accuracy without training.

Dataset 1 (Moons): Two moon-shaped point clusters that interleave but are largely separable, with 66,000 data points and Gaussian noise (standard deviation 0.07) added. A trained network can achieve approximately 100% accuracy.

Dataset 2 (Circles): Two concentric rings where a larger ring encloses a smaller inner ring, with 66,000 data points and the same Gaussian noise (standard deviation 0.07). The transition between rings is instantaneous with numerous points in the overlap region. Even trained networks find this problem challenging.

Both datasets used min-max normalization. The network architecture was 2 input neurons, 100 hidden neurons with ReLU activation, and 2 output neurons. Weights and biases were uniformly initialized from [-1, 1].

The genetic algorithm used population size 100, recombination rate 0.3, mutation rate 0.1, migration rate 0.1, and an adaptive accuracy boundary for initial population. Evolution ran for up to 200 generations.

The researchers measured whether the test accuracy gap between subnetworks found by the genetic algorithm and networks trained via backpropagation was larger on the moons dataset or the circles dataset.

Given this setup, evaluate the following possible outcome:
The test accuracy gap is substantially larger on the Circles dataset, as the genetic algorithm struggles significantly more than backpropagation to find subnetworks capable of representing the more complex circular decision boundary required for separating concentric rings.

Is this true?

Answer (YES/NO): YES